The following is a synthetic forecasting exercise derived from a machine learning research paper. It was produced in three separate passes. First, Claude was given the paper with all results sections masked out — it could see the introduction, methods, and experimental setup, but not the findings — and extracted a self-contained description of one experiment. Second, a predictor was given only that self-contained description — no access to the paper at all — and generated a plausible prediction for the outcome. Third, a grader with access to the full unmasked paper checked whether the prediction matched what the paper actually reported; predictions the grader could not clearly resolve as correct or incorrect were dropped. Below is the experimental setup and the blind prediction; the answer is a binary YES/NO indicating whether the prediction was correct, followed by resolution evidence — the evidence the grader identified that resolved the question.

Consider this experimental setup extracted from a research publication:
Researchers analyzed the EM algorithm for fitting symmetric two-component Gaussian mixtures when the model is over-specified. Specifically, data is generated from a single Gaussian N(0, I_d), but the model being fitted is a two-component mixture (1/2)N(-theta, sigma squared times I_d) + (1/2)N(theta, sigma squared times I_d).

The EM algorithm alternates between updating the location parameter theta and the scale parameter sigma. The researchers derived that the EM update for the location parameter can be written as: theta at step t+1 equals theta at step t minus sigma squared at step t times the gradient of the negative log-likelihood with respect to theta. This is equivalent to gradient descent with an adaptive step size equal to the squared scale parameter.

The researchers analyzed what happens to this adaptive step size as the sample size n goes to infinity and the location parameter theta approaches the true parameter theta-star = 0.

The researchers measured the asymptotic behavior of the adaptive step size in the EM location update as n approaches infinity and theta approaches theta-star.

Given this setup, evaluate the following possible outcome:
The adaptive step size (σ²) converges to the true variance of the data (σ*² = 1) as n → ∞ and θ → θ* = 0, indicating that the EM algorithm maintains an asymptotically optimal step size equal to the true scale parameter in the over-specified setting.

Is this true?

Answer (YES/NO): NO